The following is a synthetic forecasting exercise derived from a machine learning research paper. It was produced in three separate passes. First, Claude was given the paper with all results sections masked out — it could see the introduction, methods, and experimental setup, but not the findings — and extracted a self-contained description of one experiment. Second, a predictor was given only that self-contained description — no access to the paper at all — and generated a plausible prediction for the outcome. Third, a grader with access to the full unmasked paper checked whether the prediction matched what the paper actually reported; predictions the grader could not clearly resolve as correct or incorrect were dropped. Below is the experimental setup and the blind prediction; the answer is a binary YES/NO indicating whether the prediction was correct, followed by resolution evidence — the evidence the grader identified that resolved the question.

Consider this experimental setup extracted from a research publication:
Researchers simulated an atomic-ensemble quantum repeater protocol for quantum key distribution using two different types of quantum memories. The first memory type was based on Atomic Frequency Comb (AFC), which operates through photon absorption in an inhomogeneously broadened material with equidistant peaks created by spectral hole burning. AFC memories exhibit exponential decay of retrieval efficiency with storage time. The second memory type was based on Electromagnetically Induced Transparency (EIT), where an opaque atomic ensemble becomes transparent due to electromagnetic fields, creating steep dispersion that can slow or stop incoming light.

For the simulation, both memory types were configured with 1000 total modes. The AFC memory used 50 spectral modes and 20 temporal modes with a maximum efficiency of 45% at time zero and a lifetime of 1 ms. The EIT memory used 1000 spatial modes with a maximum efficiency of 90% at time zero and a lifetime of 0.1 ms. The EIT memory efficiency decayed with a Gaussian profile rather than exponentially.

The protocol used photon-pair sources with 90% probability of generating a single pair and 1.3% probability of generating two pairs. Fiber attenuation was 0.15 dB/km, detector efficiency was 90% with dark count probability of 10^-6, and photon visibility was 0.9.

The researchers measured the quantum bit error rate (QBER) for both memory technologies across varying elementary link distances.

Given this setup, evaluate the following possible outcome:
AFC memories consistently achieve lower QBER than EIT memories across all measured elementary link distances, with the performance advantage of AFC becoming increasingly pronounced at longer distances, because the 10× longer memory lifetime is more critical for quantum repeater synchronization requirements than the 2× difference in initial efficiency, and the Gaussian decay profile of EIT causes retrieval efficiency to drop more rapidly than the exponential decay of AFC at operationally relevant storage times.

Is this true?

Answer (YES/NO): NO